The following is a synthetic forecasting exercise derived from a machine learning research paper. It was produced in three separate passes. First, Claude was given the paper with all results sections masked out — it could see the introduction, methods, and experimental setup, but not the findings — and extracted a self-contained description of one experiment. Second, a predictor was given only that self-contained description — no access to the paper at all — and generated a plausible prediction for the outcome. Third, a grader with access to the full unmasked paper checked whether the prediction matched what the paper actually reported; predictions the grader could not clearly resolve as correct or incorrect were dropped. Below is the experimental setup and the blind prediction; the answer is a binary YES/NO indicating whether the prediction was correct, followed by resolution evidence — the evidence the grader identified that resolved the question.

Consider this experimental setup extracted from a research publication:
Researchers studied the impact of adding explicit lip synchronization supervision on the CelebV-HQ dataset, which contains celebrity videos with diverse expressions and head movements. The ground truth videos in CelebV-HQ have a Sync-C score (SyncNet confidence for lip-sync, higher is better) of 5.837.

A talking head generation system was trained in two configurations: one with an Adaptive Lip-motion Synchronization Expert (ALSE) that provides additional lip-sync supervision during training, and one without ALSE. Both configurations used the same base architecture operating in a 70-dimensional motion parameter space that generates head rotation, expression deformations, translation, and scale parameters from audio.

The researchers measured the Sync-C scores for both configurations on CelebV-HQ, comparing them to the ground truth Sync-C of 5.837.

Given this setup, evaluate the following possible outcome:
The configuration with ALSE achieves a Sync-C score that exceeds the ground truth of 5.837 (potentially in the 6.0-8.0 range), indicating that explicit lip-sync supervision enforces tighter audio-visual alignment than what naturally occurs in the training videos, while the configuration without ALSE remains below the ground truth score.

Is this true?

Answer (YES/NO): NO